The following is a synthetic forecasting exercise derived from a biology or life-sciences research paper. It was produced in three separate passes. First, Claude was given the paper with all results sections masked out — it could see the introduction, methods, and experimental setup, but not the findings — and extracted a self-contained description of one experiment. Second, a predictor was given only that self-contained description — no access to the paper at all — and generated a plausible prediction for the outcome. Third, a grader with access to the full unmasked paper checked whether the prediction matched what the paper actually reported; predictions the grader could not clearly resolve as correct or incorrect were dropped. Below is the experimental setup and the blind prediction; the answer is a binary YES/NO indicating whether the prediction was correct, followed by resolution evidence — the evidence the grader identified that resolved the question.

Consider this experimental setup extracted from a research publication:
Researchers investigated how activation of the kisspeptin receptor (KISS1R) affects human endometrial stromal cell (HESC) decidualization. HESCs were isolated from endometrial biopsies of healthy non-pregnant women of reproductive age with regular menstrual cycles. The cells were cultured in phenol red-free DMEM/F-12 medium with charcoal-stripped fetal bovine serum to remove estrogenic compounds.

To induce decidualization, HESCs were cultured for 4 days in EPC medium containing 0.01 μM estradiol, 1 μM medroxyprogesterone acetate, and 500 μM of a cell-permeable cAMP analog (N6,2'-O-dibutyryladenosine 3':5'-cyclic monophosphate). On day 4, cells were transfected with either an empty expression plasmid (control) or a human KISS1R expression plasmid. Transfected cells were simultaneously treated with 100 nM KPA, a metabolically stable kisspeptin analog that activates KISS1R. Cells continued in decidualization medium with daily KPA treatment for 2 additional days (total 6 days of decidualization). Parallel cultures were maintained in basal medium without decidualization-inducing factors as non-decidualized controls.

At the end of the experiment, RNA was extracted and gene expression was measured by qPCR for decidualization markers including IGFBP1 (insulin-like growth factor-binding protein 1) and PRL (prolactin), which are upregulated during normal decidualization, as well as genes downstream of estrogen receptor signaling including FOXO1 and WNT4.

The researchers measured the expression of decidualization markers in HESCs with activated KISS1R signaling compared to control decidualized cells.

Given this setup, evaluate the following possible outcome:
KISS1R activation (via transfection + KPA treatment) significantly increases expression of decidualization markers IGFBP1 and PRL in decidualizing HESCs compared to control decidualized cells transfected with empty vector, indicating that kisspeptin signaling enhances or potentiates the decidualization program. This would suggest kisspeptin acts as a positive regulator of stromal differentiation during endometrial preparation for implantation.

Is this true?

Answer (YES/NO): NO